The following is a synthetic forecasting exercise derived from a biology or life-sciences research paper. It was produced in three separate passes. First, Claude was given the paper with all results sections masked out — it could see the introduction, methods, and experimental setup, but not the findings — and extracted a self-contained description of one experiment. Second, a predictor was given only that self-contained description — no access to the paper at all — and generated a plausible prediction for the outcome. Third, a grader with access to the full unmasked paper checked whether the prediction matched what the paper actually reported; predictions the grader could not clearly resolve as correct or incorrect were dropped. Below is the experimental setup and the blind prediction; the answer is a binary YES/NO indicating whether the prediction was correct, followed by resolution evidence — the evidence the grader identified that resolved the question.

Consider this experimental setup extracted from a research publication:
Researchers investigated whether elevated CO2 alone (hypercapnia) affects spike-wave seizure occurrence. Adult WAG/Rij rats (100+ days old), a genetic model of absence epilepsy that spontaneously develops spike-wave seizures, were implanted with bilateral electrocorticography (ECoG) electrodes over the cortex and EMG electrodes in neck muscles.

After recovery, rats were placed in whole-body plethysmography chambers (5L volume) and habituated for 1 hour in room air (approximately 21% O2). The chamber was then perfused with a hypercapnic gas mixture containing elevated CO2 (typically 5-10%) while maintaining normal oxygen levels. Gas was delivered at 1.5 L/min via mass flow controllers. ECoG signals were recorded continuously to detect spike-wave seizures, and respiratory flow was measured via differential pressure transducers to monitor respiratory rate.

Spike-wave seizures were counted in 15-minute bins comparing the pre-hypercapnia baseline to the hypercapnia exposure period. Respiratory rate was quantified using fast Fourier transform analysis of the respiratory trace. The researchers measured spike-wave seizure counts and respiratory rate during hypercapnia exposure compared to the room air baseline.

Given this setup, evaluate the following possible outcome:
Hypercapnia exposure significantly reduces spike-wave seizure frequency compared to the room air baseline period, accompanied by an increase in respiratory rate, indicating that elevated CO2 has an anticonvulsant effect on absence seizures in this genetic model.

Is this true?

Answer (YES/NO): YES